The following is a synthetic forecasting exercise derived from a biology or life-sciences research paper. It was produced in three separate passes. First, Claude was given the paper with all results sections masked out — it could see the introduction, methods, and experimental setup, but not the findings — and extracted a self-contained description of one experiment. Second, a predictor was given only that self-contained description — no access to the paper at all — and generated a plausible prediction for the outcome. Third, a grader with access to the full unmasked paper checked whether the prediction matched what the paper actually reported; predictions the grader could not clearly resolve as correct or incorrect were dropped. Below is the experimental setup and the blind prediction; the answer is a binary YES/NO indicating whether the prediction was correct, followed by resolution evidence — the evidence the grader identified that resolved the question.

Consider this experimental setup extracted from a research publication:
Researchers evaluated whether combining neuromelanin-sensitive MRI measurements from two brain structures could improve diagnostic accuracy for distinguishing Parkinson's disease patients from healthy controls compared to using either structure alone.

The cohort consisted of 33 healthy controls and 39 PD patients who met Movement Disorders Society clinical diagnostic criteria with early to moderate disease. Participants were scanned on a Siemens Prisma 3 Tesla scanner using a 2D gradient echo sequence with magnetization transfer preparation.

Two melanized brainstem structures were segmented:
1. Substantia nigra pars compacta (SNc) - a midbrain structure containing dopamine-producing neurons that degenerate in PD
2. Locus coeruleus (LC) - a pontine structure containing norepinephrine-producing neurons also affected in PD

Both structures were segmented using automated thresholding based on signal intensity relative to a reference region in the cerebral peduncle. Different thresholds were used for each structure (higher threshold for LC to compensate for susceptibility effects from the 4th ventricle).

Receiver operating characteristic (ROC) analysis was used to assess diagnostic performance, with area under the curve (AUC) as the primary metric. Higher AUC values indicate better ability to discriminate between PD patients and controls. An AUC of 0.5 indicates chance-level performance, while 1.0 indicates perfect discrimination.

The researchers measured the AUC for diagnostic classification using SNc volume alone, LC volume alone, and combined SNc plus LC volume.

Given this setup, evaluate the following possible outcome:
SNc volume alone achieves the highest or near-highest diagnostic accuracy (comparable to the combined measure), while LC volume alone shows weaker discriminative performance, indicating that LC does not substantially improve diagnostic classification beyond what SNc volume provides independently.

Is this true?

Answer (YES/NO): NO